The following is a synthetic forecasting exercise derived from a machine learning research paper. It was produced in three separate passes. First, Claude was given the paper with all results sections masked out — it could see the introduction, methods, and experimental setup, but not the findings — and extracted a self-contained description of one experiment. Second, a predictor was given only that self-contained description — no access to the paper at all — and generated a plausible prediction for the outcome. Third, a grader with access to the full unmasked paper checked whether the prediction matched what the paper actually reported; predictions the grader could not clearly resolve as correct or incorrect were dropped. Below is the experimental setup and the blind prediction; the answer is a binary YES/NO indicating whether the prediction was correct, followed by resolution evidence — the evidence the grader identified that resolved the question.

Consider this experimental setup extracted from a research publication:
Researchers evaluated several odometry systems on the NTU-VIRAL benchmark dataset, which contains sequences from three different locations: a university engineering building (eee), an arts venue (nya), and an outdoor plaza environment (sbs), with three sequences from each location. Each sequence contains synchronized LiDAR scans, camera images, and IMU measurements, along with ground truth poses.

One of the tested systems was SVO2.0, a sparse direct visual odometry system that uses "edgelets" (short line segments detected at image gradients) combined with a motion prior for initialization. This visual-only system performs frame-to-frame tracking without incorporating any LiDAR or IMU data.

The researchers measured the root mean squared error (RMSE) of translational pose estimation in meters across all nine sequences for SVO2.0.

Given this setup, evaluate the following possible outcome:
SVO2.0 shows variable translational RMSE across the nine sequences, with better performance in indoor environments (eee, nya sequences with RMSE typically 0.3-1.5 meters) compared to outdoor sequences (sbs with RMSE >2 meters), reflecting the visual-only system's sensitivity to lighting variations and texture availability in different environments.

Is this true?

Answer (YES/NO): NO